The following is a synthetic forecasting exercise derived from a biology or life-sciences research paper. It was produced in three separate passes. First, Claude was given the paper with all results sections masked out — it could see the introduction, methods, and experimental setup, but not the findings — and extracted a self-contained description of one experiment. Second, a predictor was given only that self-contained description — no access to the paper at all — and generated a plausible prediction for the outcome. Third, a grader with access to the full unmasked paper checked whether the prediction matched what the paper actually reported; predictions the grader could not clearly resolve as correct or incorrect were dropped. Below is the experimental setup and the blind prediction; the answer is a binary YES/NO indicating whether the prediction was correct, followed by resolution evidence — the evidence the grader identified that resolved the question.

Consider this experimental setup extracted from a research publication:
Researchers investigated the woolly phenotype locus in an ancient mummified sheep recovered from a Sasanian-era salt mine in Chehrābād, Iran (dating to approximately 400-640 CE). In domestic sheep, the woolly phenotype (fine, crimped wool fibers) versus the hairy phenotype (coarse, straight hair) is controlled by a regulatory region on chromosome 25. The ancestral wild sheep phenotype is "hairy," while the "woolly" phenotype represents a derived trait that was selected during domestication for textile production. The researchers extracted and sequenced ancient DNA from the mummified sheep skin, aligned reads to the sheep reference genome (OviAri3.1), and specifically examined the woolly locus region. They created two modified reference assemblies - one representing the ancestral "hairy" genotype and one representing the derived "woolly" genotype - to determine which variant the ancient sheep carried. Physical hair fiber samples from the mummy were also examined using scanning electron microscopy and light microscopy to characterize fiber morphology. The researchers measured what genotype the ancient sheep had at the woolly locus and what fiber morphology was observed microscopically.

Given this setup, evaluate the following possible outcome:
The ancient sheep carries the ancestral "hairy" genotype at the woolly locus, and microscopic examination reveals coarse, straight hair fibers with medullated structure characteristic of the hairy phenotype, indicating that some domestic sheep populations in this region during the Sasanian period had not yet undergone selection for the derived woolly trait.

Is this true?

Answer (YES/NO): NO